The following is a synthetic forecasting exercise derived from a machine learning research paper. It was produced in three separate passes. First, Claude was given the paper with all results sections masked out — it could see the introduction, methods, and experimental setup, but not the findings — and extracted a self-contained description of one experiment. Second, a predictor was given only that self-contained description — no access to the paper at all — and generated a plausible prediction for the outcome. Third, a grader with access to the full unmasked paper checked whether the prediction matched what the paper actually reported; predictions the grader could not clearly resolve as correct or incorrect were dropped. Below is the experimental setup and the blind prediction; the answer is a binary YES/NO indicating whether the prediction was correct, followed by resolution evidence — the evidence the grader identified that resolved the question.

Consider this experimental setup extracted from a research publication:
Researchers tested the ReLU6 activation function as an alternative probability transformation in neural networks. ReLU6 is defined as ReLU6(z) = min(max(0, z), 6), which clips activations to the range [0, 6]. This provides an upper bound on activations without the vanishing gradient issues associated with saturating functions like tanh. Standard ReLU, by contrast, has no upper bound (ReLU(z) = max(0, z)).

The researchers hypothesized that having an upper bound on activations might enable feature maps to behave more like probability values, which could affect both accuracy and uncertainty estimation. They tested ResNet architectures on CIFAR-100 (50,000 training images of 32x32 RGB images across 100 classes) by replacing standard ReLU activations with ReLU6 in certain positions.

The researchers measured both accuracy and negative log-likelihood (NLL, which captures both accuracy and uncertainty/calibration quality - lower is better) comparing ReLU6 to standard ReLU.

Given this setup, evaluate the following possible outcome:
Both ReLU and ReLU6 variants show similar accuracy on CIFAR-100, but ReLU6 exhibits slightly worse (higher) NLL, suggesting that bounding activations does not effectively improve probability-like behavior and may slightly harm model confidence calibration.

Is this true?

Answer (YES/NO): NO